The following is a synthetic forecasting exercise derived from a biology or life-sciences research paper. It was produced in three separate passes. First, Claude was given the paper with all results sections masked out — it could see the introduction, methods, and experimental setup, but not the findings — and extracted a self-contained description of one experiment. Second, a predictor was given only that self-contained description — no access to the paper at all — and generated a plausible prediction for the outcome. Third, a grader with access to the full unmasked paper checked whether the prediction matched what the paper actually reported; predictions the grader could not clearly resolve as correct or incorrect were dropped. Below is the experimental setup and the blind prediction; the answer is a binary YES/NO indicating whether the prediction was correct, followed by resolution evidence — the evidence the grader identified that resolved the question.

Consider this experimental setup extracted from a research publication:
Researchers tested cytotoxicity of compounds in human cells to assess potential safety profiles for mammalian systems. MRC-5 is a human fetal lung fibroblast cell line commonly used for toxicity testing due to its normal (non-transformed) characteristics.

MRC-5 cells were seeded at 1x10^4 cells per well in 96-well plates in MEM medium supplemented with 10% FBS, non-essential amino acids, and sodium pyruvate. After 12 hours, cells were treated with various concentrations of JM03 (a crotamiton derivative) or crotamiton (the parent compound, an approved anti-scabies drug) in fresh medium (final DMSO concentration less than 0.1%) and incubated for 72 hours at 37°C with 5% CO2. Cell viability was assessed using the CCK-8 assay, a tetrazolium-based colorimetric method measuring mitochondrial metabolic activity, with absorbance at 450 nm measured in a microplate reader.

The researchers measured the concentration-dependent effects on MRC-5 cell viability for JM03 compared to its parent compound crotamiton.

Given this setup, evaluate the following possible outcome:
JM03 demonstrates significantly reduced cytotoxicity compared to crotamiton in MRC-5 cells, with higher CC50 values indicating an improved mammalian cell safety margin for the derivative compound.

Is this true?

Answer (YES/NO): NO